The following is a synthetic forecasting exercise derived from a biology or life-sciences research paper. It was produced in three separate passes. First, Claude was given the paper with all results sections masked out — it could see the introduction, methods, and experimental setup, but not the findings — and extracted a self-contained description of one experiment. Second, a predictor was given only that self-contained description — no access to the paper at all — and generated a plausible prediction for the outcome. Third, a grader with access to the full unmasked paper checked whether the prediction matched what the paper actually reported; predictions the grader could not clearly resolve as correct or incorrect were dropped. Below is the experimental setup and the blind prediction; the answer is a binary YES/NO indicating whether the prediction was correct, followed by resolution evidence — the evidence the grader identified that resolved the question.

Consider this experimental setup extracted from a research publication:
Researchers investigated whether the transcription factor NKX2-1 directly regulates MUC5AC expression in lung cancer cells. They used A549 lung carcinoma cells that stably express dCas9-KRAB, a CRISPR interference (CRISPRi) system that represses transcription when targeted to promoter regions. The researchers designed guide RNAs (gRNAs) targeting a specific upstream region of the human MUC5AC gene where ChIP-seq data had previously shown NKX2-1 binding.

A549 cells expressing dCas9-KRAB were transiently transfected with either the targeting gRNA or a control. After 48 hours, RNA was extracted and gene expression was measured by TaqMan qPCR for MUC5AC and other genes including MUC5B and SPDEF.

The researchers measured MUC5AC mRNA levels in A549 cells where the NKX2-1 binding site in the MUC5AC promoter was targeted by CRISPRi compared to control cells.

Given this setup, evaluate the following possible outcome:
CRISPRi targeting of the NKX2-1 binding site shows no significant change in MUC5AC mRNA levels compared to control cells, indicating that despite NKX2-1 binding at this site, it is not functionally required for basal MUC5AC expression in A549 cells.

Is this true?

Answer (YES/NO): NO